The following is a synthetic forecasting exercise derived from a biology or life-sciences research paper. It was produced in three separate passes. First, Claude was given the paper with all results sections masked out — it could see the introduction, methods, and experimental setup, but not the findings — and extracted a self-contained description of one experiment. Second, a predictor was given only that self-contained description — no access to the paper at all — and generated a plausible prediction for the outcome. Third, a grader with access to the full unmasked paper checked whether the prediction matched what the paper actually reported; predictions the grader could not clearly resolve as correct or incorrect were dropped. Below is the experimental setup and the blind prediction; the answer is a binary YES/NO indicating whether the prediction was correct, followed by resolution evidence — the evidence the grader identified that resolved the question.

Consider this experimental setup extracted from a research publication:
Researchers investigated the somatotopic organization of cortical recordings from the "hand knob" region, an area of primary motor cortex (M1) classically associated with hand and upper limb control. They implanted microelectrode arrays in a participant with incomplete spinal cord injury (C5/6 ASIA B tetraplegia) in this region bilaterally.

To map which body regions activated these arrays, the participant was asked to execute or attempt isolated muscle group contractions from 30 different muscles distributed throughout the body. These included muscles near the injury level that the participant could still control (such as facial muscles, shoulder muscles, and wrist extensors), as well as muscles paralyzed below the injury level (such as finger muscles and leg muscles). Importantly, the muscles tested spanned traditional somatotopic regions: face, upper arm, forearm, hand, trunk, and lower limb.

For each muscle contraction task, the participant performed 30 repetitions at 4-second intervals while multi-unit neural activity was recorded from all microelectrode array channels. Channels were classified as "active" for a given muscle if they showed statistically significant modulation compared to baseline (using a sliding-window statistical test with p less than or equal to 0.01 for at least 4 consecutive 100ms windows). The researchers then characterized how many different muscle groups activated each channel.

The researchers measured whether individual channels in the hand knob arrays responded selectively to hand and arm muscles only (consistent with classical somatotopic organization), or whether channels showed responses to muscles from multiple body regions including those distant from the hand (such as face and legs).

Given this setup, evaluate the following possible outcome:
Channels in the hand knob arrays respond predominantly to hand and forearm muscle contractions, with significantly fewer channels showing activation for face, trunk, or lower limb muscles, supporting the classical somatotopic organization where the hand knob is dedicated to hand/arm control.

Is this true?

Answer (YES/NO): NO